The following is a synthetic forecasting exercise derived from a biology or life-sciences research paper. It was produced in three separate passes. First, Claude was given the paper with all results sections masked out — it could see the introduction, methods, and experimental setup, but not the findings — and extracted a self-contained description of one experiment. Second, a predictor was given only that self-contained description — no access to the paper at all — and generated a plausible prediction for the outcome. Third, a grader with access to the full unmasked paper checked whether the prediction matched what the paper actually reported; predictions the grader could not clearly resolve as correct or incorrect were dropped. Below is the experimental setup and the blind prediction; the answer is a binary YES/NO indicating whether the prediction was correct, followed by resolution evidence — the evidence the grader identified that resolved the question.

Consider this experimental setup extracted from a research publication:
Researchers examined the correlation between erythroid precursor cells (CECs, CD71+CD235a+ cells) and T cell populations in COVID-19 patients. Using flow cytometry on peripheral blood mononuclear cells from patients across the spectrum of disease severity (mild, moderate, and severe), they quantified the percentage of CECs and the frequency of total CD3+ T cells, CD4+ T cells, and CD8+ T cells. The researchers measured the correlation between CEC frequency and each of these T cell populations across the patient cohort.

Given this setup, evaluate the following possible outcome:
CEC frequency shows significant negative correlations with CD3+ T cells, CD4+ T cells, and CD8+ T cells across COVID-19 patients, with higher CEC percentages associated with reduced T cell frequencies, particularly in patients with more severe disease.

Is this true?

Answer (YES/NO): YES